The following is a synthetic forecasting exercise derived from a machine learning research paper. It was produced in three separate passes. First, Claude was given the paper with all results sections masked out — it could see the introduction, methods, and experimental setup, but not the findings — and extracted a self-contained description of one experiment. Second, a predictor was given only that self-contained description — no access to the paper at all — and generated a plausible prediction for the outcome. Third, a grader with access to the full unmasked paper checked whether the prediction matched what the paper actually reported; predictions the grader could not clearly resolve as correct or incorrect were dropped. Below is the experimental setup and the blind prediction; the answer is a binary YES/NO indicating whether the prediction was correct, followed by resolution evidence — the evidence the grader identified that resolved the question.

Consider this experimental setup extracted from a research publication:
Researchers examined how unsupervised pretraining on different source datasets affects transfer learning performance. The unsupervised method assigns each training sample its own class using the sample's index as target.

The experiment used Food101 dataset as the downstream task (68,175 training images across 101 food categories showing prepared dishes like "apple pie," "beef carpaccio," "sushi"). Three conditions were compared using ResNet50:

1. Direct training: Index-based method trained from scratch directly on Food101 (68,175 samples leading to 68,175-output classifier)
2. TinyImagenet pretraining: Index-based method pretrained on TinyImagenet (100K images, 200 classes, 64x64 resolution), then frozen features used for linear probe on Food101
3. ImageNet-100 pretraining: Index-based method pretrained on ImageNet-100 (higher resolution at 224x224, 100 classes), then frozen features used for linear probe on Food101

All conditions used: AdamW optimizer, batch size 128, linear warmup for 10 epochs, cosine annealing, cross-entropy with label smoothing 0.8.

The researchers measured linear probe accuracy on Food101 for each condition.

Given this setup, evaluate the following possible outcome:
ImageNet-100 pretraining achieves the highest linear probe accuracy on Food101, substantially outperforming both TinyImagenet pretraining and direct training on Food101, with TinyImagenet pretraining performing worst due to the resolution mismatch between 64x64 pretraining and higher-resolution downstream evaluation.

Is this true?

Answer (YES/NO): NO